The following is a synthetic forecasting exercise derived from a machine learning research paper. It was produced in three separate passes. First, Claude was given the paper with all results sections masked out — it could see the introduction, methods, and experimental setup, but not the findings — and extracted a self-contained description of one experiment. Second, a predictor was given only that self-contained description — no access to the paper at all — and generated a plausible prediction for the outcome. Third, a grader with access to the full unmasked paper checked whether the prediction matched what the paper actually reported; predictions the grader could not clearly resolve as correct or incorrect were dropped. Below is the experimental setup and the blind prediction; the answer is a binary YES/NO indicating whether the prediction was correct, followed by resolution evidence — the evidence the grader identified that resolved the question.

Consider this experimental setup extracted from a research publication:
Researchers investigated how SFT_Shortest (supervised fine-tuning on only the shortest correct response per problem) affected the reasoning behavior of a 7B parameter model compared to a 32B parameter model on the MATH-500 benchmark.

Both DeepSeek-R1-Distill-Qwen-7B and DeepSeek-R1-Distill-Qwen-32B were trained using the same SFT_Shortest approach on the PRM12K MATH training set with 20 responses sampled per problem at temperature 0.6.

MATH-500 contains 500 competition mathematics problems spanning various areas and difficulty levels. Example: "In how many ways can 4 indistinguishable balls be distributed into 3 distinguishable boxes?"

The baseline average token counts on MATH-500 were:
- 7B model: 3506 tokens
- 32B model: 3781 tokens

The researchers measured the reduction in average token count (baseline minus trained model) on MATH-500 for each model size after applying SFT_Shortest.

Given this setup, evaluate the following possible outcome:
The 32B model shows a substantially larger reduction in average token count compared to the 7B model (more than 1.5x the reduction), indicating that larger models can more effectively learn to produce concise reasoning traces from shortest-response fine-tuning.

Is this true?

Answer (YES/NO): YES